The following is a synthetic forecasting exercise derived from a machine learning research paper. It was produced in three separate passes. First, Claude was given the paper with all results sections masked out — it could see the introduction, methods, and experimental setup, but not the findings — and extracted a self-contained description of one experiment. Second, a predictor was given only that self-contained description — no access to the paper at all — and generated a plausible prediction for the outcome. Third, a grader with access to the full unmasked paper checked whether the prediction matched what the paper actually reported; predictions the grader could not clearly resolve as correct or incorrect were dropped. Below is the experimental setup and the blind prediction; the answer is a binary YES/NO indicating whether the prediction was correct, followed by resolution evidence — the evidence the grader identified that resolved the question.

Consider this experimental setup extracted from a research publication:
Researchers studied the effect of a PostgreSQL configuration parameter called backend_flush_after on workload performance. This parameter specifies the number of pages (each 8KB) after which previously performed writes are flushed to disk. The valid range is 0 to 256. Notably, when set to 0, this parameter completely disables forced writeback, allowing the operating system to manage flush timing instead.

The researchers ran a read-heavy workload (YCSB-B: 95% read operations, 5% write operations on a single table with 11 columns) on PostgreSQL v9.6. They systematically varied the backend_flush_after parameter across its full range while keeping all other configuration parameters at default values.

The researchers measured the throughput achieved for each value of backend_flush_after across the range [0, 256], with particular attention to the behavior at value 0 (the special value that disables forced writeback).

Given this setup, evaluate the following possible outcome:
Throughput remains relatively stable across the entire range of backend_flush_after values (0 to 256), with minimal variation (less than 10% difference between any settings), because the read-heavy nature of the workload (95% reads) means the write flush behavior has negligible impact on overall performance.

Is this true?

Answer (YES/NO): NO